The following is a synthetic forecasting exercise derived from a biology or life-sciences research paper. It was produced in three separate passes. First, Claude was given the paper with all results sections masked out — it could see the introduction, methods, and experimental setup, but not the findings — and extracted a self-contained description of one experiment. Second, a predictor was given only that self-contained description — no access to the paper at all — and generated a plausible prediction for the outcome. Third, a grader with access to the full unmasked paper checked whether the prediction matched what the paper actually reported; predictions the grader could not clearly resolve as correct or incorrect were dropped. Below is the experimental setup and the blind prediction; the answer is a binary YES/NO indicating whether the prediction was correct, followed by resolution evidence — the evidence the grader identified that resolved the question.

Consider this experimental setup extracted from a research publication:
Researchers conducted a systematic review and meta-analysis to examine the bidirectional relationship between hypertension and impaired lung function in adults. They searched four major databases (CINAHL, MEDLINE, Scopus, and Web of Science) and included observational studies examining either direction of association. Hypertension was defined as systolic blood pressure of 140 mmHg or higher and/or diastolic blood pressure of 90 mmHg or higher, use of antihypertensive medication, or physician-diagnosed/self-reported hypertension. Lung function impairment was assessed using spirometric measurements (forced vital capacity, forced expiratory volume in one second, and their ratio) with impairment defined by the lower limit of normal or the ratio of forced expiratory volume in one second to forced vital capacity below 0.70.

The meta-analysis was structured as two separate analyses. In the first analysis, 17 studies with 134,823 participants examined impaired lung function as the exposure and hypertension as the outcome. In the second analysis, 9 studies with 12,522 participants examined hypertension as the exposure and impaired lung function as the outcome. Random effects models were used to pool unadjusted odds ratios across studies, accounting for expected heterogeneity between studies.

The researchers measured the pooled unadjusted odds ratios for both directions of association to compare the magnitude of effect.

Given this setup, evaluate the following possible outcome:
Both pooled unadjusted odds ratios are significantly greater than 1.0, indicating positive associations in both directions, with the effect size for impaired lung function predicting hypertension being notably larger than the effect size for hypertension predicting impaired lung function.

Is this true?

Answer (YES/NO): NO